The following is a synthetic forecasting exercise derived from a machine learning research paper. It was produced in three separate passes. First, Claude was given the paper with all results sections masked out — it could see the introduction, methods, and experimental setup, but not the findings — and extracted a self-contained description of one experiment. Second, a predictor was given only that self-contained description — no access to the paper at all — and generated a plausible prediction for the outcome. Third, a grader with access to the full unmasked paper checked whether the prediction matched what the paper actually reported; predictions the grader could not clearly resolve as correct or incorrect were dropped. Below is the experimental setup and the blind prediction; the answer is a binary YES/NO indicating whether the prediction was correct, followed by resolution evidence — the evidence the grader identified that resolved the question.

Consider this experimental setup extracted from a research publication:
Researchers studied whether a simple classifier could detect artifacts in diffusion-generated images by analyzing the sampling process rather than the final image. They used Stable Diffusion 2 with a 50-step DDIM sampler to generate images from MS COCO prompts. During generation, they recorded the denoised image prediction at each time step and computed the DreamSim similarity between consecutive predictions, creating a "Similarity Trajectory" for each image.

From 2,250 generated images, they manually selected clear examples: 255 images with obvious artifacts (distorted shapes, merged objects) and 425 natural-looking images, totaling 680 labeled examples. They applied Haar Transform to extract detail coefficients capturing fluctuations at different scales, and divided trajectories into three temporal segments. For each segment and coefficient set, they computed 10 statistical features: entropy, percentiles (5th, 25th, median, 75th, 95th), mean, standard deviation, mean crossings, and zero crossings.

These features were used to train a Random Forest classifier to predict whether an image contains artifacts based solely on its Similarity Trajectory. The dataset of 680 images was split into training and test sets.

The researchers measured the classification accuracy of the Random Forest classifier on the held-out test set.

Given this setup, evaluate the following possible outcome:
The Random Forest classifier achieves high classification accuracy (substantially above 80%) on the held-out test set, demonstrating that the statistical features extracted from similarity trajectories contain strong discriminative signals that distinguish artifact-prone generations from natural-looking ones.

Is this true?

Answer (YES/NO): NO